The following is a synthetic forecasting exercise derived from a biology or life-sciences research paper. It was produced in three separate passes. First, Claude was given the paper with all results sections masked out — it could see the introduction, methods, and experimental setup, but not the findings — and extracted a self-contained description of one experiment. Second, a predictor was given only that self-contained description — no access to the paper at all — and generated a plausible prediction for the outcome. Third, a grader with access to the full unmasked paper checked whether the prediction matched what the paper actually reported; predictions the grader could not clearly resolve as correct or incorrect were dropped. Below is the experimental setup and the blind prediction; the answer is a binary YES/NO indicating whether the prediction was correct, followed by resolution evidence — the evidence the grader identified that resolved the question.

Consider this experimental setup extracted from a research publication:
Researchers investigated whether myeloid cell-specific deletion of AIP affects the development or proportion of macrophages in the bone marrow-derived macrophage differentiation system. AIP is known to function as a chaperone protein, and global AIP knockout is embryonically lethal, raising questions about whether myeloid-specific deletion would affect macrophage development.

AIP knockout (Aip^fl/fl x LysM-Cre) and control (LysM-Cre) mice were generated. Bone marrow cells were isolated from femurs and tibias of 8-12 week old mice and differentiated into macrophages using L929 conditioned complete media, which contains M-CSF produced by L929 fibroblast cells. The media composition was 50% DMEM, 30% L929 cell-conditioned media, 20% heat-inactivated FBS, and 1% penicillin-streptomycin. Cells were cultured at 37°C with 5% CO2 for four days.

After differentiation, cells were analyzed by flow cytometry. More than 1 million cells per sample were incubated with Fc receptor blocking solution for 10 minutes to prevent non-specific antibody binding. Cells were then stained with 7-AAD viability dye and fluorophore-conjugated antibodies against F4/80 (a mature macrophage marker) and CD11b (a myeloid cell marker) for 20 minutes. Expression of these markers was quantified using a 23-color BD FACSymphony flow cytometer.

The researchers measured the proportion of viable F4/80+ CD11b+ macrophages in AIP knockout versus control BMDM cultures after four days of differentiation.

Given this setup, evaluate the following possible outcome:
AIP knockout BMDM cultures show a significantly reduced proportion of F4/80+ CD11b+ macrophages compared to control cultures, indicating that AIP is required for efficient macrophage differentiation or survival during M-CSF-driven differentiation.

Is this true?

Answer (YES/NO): NO